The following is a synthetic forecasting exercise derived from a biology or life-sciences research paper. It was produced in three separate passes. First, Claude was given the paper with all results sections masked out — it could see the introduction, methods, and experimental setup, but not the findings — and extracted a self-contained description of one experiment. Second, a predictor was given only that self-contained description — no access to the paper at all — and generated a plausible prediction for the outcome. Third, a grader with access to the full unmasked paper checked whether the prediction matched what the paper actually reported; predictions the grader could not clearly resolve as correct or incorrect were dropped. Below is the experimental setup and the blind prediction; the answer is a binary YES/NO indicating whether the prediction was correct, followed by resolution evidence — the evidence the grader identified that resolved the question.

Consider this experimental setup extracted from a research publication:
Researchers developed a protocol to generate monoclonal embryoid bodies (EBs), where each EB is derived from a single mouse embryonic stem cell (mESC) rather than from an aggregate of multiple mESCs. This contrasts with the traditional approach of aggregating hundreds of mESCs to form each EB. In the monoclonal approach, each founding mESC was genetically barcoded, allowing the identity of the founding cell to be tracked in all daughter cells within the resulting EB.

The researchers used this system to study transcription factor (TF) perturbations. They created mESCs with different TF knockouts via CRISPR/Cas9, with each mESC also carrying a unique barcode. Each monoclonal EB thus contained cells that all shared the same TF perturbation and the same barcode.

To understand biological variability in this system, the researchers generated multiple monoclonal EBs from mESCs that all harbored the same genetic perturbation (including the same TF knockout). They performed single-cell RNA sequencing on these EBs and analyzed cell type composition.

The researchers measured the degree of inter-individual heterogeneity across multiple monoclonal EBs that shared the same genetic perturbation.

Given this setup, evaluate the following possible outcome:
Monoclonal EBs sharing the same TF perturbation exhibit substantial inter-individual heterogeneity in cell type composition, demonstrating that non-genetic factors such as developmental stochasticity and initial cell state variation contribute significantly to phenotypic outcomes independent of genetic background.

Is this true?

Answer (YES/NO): YES